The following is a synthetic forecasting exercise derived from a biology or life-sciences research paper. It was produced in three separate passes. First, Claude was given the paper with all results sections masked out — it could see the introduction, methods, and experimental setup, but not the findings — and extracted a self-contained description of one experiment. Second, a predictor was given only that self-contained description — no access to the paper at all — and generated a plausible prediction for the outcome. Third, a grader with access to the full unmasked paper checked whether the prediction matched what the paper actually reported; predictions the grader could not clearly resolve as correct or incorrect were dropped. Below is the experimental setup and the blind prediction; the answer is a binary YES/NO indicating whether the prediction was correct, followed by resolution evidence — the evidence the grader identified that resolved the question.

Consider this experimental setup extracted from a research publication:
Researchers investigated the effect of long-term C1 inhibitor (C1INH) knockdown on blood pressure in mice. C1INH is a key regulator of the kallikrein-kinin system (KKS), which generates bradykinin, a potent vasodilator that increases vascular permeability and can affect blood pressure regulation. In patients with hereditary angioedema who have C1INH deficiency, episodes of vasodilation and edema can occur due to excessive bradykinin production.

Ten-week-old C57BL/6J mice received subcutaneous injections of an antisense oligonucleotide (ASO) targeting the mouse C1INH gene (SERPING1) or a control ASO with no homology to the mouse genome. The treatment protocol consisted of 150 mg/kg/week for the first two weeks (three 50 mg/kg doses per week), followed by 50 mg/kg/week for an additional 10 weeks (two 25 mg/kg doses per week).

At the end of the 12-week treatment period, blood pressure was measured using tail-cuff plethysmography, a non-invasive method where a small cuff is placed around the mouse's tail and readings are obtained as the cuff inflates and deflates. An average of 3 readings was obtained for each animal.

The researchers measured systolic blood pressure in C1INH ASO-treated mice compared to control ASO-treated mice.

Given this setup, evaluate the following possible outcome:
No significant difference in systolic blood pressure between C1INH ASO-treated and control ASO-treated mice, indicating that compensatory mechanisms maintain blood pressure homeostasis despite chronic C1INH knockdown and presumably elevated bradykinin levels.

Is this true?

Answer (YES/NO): NO